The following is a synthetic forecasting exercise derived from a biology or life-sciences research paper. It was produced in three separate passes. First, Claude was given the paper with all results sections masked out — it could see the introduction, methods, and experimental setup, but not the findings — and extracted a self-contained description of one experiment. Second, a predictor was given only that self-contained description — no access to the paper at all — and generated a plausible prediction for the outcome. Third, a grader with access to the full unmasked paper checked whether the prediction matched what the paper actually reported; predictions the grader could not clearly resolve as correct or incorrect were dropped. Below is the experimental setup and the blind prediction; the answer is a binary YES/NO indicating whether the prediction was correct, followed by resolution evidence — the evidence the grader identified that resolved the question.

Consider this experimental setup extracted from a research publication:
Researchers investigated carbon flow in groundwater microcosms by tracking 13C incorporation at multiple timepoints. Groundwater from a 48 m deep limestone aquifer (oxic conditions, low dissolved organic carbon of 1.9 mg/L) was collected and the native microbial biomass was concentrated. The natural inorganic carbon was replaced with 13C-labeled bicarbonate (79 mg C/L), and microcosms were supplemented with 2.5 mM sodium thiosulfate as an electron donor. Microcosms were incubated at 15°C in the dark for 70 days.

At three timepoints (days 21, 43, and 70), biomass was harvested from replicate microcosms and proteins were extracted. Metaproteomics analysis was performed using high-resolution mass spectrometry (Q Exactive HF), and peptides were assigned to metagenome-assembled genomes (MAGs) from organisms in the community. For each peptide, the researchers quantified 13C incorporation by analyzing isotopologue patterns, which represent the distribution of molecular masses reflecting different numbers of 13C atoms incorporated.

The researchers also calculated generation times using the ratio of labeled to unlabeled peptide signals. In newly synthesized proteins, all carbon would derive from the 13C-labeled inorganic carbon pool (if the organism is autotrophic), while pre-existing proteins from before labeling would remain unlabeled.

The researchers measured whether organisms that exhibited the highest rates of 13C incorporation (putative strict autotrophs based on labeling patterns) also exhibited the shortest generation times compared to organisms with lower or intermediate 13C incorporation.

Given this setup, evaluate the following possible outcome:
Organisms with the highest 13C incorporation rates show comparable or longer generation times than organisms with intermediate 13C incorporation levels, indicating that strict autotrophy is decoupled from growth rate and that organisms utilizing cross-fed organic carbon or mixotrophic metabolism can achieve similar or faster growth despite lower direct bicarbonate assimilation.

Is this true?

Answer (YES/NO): NO